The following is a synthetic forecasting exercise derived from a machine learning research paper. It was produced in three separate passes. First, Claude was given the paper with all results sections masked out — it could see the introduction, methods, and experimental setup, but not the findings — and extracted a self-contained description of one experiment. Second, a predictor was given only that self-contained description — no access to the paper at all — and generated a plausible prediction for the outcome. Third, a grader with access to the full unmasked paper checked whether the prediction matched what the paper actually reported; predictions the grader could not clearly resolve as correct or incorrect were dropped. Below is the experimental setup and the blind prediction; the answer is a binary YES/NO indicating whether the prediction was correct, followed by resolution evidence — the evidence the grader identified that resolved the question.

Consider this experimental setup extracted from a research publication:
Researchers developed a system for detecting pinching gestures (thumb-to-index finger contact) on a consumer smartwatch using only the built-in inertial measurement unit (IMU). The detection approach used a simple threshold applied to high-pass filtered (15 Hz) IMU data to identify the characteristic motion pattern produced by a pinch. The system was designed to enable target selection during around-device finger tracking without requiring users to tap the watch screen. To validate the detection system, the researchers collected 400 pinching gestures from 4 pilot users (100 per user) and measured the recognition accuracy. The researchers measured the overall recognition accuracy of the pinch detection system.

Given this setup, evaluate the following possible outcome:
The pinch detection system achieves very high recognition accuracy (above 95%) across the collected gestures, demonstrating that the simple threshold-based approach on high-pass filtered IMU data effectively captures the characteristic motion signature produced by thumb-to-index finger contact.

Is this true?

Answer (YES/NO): YES